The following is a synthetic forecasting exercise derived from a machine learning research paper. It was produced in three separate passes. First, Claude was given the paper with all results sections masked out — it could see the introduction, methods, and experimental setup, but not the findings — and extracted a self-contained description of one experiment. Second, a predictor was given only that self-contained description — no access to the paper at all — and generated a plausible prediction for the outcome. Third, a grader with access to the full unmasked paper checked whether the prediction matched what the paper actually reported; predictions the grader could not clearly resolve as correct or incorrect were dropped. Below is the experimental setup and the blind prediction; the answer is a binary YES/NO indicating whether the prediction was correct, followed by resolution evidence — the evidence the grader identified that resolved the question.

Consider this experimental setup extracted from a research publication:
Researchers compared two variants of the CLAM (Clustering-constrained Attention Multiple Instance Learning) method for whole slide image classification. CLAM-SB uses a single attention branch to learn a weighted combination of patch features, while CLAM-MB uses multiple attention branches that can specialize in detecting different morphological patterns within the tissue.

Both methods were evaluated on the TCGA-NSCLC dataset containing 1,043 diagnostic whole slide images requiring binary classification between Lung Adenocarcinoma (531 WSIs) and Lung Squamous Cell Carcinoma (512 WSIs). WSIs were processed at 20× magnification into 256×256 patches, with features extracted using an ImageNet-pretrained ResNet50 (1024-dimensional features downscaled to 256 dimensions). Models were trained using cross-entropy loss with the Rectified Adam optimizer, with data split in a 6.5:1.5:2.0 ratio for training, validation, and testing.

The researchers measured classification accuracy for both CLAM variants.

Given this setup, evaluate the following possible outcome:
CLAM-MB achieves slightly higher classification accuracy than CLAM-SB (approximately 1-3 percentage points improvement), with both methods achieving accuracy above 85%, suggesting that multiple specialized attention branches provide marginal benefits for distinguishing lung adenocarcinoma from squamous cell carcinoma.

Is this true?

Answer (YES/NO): YES